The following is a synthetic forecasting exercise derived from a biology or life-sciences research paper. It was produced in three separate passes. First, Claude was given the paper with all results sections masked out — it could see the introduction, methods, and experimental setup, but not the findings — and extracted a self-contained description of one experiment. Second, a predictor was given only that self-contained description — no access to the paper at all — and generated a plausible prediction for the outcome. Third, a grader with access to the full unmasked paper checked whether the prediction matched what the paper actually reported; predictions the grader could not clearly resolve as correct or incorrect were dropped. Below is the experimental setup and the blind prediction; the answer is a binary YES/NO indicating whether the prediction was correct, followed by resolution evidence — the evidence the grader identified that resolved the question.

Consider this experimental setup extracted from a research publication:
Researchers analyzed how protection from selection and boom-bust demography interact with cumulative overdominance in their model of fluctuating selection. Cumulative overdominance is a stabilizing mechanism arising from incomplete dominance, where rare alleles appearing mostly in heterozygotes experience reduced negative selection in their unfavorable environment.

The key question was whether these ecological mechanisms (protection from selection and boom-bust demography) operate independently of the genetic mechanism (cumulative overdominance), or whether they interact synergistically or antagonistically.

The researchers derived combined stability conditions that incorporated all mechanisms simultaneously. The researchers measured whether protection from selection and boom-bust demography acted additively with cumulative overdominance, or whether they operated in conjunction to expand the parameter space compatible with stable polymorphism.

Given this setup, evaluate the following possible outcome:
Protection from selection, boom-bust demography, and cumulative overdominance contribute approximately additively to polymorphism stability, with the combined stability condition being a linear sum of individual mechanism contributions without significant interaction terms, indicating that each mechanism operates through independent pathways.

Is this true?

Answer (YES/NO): NO